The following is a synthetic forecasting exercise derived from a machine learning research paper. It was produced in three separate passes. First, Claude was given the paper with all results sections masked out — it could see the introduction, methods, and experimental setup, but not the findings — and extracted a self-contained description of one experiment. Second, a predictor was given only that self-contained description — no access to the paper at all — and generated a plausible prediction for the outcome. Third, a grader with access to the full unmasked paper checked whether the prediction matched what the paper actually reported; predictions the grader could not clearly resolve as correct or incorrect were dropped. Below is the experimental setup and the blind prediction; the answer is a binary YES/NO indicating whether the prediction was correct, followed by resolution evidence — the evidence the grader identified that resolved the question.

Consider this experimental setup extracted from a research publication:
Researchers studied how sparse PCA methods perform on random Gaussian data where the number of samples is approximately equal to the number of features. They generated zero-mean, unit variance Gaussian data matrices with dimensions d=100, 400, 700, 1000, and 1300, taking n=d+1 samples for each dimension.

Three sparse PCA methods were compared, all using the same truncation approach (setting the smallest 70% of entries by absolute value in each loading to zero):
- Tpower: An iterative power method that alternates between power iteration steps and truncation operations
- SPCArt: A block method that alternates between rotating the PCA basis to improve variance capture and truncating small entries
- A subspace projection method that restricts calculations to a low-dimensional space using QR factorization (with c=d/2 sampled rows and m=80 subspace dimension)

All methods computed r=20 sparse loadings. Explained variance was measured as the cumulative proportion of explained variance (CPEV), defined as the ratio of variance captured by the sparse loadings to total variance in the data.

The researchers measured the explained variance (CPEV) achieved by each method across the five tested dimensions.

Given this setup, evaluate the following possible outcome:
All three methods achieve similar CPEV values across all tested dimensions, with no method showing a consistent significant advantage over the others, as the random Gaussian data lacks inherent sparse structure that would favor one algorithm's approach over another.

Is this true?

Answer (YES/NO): YES